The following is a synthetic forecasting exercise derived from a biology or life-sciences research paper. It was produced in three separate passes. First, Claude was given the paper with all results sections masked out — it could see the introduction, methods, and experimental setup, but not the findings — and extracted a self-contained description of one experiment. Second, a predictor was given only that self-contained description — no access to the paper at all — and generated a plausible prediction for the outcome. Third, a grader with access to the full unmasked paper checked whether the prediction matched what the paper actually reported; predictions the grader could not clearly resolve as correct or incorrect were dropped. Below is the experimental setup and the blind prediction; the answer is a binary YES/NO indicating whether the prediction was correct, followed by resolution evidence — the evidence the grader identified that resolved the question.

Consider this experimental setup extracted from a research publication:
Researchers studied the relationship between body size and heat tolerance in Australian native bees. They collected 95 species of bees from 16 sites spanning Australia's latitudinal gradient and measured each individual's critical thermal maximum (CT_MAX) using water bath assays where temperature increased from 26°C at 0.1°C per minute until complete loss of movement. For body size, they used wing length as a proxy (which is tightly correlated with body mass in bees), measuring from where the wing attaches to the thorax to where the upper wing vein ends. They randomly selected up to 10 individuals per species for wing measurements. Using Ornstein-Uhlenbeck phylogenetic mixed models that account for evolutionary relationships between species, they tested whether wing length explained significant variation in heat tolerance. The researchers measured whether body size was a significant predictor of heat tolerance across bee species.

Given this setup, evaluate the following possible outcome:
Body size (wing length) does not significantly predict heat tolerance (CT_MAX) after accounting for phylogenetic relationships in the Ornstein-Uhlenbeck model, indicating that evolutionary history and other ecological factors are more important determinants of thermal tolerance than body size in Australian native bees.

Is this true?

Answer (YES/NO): YES